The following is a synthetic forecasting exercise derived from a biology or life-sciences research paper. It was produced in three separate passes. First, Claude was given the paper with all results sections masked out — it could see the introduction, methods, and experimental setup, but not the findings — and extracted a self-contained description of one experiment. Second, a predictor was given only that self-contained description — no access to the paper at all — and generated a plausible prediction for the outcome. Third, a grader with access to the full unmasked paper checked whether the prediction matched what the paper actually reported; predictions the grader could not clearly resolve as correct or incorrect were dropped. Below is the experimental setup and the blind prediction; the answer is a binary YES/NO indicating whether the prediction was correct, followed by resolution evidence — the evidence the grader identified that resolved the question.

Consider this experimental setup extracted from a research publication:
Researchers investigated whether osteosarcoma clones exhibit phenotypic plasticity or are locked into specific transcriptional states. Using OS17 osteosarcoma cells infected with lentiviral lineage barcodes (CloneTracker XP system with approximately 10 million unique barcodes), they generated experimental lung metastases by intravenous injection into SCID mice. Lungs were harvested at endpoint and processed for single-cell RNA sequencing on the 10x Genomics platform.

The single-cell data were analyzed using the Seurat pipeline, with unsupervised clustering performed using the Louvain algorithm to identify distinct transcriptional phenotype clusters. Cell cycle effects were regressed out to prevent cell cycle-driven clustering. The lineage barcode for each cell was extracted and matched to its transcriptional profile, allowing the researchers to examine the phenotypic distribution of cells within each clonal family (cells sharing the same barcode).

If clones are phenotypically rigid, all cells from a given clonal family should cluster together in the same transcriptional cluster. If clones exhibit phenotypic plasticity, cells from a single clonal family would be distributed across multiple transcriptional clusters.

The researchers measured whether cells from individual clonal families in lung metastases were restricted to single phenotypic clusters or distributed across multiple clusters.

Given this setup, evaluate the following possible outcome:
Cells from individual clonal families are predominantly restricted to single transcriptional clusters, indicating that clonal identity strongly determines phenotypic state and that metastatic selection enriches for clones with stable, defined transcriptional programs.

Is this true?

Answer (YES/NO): YES